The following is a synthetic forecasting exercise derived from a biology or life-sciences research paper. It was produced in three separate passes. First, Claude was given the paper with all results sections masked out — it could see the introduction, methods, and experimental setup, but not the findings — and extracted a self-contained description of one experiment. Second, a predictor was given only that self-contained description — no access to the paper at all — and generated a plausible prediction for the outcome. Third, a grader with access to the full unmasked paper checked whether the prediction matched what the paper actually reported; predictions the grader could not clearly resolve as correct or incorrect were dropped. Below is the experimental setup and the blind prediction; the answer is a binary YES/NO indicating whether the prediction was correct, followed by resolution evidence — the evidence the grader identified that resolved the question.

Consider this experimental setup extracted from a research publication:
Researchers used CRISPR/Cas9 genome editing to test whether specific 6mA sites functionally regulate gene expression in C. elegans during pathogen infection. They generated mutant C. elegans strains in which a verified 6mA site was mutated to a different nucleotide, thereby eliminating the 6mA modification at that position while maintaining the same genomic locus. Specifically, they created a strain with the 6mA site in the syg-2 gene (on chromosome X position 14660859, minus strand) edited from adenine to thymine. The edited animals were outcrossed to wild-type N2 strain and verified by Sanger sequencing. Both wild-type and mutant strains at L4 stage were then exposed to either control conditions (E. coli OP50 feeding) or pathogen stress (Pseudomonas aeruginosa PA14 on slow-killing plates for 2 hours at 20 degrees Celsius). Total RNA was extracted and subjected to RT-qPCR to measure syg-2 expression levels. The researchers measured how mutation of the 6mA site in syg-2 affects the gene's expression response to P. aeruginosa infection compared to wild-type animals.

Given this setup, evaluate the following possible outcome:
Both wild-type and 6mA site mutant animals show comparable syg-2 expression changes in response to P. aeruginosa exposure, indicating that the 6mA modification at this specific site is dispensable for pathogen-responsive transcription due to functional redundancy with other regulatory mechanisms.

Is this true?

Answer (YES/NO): NO